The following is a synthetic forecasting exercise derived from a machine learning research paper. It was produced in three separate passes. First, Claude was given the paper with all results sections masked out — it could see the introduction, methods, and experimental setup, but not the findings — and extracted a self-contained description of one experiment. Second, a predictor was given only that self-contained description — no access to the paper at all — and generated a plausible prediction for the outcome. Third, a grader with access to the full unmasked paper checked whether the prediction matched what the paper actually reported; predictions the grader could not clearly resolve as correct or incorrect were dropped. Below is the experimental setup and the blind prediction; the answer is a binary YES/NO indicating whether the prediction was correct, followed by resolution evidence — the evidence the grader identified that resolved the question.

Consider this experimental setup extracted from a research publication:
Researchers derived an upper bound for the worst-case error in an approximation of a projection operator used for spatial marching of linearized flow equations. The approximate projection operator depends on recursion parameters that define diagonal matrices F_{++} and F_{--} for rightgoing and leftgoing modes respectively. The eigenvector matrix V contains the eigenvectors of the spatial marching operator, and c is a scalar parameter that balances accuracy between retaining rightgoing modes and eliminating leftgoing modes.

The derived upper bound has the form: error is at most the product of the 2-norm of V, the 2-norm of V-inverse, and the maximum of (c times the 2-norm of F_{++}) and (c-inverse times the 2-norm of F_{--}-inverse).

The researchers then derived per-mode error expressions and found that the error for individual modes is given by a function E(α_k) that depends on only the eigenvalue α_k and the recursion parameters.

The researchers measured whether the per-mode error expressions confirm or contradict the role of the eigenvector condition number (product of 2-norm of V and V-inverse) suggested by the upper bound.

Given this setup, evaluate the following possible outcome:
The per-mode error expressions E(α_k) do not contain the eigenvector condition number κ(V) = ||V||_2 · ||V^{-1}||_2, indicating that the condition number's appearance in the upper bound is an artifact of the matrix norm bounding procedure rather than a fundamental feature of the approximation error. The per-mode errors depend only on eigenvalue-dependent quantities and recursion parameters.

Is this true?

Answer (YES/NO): YES